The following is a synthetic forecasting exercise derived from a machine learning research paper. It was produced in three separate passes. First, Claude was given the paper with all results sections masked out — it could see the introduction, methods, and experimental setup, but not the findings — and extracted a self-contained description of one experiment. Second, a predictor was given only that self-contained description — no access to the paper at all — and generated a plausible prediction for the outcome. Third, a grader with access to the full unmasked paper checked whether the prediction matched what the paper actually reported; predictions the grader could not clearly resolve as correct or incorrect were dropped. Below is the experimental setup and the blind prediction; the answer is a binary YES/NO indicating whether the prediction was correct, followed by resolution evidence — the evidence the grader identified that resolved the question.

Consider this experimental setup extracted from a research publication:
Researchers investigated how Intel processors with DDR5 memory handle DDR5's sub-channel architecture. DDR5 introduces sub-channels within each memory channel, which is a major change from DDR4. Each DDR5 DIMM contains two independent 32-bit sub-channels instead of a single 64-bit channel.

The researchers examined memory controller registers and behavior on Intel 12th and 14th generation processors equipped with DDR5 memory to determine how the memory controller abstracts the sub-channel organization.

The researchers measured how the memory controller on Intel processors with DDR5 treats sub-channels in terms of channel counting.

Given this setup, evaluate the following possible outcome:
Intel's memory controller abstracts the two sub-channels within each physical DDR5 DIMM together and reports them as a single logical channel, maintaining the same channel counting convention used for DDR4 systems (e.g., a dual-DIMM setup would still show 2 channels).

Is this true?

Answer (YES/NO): NO